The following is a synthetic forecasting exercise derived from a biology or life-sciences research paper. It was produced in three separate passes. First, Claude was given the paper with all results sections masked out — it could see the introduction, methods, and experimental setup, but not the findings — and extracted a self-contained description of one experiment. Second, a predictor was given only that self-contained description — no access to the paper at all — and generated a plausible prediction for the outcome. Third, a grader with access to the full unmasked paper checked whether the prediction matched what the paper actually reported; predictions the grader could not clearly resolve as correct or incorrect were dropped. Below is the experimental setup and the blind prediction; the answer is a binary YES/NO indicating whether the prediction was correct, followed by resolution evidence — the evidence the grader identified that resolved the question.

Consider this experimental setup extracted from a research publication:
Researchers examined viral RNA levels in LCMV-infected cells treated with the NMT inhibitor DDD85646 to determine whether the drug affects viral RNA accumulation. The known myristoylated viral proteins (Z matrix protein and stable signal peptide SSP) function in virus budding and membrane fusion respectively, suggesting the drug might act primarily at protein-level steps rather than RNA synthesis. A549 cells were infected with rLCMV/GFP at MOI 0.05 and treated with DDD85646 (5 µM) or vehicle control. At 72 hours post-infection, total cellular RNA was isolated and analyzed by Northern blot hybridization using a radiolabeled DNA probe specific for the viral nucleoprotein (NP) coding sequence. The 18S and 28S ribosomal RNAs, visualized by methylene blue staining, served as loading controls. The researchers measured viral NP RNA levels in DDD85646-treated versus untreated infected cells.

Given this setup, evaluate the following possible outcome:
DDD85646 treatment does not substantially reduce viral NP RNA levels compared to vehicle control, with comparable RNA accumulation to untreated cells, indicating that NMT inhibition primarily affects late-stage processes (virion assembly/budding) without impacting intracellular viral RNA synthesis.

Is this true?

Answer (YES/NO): NO